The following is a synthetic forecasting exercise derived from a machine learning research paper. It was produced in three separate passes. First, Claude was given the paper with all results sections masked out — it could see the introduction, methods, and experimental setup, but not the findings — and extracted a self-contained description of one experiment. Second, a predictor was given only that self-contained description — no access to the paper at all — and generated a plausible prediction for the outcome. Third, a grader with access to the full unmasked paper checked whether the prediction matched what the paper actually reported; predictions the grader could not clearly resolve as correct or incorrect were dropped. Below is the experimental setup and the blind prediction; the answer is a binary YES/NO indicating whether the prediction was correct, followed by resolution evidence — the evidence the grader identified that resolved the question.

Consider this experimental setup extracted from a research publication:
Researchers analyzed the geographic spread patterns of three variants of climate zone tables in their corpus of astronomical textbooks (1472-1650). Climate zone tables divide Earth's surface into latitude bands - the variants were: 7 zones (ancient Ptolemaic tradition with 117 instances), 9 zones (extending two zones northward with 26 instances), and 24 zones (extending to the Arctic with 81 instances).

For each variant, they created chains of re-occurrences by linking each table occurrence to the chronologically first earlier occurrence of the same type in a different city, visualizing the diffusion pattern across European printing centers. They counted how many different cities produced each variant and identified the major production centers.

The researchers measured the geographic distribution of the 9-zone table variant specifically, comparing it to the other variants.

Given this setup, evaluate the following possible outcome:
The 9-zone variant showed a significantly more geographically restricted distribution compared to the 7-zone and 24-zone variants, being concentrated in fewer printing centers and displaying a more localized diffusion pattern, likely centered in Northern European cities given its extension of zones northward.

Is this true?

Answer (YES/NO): YES